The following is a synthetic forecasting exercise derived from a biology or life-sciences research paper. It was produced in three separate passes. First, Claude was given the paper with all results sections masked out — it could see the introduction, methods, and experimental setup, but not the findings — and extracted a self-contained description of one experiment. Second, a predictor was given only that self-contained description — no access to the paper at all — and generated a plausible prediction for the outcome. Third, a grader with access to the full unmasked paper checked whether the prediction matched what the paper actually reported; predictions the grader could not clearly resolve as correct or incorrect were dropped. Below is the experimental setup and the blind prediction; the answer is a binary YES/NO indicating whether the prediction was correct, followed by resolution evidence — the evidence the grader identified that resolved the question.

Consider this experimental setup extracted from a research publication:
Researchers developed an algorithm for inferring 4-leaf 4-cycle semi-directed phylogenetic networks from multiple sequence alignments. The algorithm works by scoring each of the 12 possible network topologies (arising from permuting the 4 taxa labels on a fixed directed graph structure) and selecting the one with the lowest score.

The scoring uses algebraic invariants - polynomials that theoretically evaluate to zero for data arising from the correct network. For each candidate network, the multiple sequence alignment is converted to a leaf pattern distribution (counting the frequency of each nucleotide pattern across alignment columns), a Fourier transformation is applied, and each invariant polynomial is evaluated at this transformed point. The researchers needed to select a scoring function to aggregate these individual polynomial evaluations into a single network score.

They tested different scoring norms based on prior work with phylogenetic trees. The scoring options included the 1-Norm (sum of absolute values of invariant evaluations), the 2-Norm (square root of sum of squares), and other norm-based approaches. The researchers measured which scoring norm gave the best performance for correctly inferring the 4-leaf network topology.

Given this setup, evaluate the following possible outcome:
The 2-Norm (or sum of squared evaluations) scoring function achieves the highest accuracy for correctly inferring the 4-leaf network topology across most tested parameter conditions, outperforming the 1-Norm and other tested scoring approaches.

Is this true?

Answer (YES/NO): NO